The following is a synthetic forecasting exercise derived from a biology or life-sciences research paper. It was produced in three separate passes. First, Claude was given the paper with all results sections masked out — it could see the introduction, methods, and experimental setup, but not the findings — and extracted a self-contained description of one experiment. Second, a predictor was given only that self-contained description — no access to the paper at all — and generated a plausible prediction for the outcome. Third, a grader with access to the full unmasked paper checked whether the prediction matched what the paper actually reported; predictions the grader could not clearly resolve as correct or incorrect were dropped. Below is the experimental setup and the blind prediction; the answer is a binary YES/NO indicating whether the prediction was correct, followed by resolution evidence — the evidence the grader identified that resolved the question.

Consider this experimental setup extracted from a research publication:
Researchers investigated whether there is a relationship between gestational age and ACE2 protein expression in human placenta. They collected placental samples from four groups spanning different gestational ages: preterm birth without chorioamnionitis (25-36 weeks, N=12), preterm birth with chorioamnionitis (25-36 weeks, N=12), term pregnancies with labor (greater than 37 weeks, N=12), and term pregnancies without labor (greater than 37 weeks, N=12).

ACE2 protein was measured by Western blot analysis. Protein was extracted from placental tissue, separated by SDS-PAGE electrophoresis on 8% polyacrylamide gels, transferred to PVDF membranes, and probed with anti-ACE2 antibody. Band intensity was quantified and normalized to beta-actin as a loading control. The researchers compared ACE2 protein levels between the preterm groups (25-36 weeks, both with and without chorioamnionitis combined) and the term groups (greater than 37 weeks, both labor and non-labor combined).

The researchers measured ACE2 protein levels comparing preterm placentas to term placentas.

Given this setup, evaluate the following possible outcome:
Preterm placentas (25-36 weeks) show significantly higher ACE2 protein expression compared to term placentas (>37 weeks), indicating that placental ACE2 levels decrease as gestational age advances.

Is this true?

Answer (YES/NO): YES